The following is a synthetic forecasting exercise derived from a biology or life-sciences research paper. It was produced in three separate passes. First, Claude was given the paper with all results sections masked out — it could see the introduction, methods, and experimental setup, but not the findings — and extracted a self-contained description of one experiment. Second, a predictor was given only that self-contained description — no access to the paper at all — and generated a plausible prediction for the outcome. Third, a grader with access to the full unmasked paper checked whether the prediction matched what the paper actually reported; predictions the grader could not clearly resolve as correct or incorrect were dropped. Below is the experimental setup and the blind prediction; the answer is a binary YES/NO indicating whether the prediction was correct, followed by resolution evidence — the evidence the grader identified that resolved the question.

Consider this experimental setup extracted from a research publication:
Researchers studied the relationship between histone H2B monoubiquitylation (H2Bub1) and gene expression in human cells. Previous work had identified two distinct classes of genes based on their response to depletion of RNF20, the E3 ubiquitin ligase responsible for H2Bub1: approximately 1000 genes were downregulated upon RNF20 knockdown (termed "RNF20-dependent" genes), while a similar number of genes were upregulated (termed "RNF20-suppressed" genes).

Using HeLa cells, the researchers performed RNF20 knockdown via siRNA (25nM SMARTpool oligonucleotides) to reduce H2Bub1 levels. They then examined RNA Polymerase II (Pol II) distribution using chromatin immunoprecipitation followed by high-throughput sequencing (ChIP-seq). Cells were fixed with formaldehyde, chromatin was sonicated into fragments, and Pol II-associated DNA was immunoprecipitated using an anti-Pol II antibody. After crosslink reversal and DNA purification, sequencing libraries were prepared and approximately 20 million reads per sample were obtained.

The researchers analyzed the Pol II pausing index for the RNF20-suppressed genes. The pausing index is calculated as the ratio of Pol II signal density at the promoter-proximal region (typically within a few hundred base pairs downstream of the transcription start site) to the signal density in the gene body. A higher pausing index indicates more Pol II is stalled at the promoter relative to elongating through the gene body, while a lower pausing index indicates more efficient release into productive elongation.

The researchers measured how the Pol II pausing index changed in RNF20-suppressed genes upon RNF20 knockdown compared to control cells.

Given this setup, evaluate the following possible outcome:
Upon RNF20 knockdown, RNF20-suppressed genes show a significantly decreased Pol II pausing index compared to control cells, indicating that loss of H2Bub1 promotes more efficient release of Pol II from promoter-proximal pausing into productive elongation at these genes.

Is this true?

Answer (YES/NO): YES